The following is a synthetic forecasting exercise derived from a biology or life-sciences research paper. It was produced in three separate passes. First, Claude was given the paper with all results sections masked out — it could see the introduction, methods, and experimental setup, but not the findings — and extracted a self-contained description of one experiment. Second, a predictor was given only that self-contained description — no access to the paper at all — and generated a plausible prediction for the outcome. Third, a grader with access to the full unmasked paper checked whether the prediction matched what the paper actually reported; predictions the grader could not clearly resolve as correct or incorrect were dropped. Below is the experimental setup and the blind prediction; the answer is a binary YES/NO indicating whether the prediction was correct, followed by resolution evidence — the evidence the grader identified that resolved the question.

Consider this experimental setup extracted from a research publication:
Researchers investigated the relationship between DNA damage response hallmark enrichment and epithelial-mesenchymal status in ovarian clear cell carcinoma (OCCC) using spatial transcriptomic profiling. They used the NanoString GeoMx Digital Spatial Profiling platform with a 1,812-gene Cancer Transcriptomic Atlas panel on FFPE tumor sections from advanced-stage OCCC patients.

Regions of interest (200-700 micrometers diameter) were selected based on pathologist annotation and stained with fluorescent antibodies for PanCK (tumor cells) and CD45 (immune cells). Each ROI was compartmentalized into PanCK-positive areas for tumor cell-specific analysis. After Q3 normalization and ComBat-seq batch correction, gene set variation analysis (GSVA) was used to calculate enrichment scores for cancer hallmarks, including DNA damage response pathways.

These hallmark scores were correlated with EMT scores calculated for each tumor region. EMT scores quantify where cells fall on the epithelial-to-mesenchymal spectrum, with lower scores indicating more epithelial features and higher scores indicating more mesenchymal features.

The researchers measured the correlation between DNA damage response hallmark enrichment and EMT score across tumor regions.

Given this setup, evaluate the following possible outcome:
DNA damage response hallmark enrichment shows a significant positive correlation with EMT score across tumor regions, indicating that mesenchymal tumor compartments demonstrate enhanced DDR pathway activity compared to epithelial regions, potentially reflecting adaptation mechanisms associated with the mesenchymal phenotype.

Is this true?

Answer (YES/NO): YES